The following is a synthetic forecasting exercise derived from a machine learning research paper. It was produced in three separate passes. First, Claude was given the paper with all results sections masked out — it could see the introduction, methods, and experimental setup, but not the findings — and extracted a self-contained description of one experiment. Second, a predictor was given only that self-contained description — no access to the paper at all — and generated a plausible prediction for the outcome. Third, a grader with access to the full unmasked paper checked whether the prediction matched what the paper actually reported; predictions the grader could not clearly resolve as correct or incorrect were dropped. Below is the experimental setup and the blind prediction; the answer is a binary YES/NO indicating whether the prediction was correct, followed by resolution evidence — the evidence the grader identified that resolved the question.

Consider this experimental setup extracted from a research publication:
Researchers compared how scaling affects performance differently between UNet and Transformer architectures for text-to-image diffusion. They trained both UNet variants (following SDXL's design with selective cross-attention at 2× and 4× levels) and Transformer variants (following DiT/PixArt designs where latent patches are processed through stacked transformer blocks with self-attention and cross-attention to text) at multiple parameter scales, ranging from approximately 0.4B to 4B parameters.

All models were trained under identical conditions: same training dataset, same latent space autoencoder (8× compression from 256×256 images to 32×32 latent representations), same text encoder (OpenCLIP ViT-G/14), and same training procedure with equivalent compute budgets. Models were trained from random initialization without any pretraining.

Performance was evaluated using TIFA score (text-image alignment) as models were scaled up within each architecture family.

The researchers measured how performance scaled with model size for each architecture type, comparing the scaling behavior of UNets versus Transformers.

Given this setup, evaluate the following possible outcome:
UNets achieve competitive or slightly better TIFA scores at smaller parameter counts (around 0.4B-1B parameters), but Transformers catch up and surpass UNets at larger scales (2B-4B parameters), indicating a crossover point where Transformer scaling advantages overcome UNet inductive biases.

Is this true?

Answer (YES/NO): NO